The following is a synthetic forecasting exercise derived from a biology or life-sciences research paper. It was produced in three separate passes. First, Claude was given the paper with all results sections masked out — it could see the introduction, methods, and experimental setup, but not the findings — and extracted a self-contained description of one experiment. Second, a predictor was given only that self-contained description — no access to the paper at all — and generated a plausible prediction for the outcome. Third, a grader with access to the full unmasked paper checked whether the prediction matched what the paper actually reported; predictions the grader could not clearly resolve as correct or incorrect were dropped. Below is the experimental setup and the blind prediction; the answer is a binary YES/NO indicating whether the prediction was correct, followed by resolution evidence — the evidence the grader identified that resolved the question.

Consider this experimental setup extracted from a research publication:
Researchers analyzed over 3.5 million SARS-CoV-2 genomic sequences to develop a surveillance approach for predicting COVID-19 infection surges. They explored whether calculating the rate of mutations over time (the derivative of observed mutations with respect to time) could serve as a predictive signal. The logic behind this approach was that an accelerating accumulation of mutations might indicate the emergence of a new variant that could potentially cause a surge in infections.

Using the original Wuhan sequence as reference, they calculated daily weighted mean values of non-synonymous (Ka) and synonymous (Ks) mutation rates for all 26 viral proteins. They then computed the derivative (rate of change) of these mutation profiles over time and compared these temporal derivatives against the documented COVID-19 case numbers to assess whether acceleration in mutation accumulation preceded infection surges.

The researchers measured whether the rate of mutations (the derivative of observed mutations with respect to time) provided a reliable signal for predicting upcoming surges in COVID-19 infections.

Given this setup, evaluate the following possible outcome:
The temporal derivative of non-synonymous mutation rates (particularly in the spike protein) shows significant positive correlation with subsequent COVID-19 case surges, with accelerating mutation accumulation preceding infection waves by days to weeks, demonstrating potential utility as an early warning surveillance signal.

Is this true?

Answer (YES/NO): NO